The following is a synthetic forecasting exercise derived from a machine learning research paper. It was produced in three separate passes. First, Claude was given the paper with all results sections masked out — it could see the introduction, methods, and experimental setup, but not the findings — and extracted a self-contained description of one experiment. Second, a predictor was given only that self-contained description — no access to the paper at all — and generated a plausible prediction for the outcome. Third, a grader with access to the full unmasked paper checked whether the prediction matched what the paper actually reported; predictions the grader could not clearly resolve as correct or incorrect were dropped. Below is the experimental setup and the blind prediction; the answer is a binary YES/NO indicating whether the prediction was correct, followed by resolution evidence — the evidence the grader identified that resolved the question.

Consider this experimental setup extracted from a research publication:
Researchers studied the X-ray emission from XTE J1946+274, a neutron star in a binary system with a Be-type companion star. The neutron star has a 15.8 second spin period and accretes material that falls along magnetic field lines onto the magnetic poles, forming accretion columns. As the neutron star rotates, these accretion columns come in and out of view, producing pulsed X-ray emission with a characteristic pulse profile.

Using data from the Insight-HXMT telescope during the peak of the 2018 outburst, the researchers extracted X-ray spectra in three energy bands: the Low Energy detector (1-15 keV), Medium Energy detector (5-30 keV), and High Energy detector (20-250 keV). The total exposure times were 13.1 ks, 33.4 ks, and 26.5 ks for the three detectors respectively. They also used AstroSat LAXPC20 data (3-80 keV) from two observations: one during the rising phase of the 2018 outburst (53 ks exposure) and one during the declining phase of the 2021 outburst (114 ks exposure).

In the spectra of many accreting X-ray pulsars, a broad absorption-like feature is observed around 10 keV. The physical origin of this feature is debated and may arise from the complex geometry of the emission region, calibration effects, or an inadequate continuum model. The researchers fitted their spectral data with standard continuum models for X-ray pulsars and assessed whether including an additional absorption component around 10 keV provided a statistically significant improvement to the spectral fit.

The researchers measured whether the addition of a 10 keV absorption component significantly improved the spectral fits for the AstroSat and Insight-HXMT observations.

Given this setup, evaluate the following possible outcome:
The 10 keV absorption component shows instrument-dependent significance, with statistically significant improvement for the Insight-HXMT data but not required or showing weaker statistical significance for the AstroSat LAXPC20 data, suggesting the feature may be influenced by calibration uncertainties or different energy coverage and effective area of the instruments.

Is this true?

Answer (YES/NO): NO